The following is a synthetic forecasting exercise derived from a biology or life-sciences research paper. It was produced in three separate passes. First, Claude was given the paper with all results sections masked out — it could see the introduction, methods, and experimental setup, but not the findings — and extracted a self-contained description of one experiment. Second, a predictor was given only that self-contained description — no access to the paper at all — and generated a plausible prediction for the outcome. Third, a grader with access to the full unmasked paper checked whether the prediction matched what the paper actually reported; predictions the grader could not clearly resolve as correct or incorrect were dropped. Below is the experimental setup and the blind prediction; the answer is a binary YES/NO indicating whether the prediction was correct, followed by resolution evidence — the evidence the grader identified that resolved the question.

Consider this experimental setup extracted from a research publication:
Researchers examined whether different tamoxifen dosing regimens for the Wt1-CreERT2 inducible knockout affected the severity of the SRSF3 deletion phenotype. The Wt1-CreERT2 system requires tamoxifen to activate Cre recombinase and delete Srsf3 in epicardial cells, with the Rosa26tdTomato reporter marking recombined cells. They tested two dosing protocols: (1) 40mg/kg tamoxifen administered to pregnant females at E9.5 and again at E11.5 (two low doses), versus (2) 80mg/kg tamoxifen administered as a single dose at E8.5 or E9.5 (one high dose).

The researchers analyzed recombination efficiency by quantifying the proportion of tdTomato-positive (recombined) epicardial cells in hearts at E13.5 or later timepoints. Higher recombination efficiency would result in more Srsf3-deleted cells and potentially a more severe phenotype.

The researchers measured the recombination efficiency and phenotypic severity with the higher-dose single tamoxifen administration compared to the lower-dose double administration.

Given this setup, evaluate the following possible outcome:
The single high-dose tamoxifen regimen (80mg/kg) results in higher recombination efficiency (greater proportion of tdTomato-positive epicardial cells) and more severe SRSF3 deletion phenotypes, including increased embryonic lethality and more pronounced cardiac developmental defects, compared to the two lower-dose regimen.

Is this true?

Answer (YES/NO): NO